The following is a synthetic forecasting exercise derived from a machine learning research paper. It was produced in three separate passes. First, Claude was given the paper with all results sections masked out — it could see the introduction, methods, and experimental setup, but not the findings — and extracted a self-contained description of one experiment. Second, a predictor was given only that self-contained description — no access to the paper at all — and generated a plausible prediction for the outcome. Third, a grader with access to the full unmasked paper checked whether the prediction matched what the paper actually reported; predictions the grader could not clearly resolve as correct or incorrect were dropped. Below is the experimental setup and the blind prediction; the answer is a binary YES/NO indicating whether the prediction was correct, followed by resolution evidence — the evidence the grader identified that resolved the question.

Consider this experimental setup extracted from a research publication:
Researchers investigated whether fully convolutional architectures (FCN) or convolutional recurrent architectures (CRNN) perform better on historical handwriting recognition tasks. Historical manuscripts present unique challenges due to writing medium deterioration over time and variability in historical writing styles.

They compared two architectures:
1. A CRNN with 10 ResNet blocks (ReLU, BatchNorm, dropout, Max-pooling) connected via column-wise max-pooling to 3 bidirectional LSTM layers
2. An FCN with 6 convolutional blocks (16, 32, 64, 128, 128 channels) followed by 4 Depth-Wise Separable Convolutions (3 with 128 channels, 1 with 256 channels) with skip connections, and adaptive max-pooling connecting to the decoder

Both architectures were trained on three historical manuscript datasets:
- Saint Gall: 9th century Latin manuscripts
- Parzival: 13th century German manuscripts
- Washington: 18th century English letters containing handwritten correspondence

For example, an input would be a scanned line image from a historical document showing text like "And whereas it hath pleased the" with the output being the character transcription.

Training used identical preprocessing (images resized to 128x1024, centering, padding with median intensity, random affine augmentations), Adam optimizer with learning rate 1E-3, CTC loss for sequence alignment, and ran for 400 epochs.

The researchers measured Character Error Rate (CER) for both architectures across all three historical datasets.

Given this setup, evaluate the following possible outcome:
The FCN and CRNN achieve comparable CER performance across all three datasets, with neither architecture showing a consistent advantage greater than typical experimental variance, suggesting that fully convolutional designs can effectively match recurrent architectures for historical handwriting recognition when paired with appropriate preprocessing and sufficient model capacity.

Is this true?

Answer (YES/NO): NO